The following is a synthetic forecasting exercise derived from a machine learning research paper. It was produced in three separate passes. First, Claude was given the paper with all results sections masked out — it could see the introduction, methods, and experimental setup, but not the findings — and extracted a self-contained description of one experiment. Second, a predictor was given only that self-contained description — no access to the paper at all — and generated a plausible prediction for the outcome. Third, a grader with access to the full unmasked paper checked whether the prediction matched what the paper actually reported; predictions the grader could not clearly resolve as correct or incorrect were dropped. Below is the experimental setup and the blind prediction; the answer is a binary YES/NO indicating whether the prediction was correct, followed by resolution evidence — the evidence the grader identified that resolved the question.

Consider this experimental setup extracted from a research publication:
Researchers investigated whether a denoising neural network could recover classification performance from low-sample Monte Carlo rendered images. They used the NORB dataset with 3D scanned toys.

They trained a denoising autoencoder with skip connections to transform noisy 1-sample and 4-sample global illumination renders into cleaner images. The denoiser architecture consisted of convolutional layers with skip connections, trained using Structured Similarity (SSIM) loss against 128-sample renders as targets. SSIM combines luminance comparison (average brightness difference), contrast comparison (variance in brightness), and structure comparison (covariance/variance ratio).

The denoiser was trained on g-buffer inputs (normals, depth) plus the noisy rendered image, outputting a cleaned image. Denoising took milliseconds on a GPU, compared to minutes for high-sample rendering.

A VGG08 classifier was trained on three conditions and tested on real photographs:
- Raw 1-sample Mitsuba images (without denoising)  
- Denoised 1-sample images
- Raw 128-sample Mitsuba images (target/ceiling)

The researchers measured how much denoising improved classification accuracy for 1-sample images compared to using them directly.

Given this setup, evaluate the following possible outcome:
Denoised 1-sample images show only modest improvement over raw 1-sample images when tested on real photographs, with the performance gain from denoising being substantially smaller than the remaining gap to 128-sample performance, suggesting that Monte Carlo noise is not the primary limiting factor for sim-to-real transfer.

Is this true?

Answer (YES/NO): NO